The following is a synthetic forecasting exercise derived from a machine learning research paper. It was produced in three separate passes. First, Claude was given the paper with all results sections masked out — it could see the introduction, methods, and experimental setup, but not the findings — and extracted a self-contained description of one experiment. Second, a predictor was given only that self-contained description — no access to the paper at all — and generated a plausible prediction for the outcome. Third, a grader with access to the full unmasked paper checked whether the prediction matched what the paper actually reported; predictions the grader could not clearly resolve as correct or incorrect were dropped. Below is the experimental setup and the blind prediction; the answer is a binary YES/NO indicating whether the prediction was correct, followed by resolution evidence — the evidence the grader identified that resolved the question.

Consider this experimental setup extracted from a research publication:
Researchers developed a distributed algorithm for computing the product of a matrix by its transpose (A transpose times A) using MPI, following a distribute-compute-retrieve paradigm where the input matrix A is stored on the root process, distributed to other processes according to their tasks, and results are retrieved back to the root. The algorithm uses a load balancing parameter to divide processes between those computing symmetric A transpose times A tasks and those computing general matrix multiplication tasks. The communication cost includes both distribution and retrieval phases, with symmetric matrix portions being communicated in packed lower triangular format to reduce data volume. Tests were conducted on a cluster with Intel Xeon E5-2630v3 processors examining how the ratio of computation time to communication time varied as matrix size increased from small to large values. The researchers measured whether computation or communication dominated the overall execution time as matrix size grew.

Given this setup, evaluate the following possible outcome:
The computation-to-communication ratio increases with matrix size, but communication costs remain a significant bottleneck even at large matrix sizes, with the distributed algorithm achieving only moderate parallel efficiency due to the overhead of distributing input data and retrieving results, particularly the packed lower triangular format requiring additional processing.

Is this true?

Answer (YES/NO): NO